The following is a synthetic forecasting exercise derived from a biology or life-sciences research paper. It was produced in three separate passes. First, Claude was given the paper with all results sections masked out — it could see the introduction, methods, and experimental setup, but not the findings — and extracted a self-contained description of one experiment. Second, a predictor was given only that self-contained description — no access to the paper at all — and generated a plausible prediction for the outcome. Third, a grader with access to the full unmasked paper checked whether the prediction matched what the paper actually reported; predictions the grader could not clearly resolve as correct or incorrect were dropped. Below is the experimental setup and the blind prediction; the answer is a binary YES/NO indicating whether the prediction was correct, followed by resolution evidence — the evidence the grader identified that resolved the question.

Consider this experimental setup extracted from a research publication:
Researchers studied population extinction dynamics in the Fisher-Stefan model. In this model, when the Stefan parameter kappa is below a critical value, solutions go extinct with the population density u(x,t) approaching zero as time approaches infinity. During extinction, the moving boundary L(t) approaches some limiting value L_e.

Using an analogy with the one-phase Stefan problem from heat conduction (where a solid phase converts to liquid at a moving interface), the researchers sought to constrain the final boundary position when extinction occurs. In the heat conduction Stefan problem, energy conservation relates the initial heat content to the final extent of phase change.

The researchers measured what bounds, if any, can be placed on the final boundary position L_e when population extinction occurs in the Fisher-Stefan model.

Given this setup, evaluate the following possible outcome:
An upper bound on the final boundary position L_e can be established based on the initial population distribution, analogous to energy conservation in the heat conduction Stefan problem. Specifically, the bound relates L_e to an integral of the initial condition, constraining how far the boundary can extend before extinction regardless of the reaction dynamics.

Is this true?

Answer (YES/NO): YES